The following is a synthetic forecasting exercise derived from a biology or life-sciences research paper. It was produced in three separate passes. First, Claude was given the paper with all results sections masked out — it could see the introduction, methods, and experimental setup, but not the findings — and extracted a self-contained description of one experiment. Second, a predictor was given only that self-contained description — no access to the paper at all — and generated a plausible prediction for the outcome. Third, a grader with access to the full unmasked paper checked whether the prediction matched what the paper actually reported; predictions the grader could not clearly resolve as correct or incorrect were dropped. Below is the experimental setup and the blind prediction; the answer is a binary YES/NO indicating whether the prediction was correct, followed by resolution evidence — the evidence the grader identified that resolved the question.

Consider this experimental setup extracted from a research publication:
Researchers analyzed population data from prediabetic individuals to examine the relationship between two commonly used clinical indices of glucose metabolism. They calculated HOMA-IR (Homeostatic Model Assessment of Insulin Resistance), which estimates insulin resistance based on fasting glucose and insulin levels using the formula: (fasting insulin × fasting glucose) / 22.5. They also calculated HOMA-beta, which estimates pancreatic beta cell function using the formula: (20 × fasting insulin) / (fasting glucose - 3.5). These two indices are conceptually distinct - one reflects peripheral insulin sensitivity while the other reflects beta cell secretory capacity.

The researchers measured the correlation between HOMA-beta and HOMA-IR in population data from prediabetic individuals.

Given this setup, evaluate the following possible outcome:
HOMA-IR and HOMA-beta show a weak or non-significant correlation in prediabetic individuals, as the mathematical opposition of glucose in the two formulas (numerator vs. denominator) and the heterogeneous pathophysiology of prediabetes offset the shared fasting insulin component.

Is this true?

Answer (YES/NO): NO